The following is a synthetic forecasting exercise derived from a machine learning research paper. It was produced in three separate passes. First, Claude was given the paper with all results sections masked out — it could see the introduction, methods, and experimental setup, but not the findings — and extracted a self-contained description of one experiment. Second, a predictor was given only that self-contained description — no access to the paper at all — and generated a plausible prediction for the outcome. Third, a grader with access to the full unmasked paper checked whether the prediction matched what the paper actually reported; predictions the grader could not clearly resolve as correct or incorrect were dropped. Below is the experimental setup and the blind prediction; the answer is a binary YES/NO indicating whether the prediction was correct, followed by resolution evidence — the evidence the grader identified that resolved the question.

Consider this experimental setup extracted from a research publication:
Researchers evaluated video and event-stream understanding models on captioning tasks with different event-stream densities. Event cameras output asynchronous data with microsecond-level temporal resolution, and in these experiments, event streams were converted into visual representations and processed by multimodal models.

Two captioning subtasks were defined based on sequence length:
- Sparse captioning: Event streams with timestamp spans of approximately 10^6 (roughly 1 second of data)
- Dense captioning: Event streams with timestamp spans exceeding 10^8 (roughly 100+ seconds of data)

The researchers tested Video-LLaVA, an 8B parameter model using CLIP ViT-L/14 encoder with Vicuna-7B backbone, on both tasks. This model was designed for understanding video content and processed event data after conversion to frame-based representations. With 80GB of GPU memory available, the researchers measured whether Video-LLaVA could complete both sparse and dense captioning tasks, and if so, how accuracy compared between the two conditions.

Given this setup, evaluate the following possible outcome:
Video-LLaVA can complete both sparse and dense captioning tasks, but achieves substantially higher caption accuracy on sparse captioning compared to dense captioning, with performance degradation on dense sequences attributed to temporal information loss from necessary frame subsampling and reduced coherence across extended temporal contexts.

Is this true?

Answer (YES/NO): NO